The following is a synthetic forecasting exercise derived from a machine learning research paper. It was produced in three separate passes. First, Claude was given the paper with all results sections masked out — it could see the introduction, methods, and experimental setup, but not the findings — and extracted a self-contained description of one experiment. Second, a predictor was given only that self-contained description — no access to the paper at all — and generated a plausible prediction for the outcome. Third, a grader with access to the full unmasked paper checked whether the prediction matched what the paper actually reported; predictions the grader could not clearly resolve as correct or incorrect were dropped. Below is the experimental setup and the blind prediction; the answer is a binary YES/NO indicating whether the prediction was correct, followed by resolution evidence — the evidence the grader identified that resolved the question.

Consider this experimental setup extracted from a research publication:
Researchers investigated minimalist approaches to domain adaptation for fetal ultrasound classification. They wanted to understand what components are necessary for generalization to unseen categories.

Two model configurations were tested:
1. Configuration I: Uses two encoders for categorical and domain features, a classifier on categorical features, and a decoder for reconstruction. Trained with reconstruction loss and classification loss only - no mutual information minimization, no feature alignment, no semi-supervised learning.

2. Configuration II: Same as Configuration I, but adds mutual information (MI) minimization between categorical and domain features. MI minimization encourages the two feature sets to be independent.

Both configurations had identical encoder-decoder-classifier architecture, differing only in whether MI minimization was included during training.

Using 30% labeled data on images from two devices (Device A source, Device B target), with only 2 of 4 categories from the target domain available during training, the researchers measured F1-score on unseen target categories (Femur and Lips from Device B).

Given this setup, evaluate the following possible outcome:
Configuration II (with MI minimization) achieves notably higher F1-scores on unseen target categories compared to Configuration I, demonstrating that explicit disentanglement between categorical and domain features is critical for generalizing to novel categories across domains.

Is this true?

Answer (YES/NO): NO